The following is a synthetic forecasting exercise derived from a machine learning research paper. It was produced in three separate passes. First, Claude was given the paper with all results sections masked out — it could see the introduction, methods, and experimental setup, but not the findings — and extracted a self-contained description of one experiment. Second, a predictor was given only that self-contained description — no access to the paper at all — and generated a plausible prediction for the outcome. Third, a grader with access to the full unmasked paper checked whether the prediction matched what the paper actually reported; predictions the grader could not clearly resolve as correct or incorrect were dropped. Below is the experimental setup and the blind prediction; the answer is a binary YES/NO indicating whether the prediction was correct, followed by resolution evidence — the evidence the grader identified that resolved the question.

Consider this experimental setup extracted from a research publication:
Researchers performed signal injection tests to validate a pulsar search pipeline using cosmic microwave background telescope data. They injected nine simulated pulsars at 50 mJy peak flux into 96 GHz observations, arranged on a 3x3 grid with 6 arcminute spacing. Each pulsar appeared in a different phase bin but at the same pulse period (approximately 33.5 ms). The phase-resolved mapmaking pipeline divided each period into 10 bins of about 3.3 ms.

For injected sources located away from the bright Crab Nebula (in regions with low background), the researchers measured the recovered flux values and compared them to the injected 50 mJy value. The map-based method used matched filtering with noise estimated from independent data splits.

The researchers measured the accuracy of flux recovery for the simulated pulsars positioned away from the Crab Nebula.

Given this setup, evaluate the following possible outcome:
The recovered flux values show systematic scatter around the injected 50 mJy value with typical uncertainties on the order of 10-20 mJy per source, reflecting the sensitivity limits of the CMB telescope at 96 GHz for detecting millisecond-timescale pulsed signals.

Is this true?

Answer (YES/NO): NO